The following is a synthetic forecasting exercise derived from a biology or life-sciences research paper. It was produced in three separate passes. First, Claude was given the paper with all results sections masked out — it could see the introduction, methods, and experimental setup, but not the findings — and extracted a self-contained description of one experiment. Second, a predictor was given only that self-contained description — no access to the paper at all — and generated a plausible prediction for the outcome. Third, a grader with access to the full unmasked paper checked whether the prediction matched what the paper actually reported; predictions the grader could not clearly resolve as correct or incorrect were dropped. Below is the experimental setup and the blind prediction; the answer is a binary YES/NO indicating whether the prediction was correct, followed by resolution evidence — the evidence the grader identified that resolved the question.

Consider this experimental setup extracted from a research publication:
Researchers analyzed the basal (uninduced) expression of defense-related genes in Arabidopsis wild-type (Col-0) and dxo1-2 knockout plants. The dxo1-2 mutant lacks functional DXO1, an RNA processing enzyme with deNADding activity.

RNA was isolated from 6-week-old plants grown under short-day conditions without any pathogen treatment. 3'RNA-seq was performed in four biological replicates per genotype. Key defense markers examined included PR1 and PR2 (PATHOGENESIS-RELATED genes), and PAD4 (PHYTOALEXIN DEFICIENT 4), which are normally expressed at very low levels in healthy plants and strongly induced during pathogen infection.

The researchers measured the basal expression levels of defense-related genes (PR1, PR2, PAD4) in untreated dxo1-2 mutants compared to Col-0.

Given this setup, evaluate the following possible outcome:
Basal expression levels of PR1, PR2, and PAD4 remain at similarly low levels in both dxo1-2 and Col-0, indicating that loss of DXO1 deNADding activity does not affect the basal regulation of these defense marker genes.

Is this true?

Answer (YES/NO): NO